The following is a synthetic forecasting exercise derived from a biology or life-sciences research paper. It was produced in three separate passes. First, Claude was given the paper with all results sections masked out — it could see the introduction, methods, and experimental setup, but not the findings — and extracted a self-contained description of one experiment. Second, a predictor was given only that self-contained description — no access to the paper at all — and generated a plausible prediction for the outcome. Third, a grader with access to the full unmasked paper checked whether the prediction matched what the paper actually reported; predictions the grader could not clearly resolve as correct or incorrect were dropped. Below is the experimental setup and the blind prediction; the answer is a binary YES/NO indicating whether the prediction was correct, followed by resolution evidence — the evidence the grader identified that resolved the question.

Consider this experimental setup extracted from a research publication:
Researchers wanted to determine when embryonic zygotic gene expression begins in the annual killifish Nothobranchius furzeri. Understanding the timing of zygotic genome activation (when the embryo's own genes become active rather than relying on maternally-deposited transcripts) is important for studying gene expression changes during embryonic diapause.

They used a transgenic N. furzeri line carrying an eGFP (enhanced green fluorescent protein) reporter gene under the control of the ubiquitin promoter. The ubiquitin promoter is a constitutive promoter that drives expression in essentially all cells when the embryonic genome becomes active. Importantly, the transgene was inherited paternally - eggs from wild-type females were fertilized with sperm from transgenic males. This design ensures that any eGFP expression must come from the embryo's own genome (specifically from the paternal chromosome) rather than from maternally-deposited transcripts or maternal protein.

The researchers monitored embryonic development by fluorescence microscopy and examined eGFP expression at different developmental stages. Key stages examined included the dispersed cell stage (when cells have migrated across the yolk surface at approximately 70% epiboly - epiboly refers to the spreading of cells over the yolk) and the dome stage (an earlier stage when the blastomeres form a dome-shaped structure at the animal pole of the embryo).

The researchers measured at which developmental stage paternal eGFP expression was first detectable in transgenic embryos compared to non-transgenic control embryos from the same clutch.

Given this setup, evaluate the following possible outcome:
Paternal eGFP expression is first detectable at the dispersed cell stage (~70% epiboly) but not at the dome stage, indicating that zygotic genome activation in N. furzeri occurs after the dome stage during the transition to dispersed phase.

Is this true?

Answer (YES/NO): NO